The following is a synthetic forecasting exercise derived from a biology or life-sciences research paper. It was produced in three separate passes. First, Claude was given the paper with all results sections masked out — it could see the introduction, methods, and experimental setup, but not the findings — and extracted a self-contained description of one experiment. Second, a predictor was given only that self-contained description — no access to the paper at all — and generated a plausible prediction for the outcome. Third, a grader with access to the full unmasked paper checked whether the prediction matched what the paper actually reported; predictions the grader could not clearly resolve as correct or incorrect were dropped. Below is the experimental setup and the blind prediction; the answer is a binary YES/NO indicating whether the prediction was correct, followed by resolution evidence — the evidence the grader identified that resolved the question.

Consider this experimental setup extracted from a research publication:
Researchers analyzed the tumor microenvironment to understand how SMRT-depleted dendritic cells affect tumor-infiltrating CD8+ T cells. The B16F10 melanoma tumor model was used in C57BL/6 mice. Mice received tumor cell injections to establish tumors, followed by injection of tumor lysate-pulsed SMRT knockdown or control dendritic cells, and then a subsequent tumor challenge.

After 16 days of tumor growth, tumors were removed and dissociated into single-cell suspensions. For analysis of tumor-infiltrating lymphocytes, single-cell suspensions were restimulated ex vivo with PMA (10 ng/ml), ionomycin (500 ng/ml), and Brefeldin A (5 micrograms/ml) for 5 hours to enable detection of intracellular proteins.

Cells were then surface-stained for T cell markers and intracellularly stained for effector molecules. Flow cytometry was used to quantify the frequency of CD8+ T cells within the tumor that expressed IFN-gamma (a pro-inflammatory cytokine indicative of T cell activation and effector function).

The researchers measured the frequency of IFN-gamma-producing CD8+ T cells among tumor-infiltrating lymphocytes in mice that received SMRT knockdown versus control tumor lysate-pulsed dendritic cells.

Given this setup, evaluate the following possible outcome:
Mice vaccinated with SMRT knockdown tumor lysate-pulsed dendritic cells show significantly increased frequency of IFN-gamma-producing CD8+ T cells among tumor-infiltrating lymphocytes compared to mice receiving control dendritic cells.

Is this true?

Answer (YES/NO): YES